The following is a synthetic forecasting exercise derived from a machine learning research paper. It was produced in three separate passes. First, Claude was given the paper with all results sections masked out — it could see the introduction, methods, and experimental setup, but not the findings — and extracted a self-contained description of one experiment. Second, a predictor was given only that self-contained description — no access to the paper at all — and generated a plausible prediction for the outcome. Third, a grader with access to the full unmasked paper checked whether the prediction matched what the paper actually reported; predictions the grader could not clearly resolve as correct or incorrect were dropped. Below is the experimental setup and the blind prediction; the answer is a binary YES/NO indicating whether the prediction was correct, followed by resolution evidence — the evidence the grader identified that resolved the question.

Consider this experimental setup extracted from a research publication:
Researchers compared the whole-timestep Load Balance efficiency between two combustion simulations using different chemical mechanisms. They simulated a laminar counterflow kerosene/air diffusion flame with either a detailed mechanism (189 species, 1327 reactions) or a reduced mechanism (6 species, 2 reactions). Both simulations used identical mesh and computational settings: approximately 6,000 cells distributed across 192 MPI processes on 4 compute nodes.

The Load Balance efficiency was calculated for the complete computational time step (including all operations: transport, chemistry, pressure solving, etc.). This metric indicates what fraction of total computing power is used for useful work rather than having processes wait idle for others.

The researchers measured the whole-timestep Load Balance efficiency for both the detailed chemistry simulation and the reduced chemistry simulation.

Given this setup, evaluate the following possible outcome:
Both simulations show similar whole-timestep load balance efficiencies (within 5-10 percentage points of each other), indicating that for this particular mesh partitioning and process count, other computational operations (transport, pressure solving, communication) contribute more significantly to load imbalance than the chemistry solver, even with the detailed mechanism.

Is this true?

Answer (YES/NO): YES